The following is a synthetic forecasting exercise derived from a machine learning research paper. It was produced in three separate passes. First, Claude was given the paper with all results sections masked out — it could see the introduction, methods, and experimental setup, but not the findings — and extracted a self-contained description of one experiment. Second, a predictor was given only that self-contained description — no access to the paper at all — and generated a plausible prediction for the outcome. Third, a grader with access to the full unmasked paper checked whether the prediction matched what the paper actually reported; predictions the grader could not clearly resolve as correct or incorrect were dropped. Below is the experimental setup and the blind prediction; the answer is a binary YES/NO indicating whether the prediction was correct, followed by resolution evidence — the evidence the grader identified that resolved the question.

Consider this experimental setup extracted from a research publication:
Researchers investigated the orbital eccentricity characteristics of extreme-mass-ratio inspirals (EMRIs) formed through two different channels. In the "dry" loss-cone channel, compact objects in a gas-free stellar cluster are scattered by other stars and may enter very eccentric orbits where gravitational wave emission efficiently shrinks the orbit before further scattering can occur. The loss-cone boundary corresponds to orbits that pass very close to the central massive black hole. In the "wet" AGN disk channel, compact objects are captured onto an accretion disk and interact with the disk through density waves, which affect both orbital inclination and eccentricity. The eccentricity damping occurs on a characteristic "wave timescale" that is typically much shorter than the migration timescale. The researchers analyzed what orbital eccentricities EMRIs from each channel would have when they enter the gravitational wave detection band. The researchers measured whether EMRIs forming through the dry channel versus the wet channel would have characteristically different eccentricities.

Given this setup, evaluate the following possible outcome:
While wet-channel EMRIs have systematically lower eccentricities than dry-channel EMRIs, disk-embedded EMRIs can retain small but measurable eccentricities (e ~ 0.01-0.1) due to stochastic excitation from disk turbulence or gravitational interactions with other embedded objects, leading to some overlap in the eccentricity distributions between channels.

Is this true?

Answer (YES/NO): NO